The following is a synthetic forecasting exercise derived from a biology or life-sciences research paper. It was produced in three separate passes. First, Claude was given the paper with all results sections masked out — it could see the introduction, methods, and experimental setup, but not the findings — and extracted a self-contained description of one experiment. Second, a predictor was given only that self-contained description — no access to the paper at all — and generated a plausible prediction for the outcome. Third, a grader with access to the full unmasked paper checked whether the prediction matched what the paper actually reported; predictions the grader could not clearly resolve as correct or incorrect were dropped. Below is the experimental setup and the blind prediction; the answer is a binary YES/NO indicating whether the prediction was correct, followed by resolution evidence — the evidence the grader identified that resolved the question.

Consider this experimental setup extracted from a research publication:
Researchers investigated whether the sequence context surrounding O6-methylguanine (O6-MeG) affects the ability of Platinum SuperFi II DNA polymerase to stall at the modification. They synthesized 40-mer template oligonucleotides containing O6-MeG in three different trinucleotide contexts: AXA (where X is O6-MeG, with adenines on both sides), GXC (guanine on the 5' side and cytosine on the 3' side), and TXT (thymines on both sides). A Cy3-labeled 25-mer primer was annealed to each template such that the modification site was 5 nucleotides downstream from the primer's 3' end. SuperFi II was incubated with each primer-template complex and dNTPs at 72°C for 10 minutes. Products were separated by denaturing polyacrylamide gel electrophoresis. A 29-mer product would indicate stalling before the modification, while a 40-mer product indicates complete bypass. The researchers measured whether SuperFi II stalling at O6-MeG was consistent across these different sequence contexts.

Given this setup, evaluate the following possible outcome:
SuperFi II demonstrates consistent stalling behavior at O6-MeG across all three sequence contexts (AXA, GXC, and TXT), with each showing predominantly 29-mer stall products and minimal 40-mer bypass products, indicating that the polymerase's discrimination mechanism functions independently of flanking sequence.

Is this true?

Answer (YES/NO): YES